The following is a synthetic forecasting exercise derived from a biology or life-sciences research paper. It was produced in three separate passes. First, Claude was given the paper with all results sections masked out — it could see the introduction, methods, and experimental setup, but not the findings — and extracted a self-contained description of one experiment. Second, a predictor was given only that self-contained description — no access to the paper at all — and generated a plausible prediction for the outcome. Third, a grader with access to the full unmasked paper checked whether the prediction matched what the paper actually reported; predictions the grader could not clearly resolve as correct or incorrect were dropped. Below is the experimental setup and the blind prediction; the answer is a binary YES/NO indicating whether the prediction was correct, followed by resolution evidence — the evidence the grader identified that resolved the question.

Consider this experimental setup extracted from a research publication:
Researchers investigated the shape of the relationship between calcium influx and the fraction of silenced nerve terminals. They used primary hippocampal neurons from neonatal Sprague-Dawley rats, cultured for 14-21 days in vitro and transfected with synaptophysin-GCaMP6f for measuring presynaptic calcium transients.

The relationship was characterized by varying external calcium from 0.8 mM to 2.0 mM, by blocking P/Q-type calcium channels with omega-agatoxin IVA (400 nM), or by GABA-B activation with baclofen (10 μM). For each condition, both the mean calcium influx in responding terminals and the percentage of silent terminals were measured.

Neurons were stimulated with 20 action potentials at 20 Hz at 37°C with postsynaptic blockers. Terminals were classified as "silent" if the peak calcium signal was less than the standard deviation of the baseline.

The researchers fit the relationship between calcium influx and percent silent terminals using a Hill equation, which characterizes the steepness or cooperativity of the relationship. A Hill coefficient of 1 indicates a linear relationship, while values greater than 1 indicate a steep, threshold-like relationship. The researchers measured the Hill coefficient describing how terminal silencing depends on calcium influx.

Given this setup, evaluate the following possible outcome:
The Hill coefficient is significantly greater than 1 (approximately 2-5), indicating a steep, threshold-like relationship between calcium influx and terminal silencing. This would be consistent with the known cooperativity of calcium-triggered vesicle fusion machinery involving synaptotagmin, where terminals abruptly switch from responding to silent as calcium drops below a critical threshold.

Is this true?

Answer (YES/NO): NO